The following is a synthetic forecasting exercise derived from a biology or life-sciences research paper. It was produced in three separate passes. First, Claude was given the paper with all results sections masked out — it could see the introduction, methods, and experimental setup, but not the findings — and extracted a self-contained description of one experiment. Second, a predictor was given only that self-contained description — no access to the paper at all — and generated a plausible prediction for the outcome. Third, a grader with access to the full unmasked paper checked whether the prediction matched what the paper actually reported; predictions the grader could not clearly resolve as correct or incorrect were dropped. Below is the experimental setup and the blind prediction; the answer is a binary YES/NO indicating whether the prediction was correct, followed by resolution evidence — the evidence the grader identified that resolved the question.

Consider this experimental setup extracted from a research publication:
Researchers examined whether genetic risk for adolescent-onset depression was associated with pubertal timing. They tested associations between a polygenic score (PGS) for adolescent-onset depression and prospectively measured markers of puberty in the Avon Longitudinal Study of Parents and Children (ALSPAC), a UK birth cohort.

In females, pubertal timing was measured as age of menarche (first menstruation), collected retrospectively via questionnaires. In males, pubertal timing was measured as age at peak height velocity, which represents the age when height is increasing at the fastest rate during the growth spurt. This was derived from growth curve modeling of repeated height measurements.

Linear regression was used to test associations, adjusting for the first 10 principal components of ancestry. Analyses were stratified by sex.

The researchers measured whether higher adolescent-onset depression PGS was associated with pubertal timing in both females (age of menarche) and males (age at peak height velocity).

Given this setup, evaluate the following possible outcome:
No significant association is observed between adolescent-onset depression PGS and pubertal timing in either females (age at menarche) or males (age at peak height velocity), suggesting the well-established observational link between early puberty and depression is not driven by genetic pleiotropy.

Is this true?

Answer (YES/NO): NO